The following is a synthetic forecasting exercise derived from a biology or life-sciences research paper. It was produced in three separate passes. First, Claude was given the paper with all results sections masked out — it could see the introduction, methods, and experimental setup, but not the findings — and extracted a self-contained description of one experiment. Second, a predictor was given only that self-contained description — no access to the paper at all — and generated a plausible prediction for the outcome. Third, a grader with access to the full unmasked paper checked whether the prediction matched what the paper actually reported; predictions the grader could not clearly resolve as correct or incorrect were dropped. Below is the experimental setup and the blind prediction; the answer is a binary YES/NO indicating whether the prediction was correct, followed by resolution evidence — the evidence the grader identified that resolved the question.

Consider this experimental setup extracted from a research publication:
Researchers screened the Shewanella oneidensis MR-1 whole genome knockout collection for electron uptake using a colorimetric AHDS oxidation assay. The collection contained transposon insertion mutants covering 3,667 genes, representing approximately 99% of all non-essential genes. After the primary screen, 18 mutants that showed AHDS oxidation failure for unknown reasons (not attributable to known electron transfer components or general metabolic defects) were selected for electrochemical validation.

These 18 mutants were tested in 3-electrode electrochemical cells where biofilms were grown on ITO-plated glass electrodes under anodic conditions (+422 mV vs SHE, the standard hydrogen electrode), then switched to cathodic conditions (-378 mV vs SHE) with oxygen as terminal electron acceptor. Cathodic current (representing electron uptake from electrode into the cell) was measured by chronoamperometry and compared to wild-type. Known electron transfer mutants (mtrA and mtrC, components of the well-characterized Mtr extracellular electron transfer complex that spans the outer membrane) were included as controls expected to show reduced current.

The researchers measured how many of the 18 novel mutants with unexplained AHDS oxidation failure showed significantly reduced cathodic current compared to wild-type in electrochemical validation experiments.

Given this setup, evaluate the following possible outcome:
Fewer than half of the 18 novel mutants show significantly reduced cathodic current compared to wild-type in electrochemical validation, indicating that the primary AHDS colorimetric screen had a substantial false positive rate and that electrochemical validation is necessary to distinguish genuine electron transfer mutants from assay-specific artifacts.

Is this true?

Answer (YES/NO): YES